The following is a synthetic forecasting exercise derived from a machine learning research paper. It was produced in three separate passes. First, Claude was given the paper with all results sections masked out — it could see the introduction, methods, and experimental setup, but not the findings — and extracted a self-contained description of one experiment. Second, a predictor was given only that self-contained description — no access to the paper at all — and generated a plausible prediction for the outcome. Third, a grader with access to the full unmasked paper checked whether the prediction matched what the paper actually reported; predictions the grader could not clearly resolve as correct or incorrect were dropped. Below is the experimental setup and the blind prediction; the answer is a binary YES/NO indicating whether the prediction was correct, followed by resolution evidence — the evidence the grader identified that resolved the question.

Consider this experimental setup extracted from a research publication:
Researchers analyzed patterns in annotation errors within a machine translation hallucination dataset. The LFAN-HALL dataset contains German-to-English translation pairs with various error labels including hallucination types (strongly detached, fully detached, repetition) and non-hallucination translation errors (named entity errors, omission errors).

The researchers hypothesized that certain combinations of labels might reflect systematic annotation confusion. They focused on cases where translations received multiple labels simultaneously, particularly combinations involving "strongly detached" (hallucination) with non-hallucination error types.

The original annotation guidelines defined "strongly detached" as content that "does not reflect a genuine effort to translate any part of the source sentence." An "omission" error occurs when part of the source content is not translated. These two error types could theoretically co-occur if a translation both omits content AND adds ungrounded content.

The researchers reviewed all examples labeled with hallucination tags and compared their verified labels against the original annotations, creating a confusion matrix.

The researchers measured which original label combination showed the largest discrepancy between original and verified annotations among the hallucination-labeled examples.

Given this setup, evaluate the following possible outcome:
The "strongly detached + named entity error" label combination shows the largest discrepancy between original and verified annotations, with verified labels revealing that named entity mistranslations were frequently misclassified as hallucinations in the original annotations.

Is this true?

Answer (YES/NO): NO